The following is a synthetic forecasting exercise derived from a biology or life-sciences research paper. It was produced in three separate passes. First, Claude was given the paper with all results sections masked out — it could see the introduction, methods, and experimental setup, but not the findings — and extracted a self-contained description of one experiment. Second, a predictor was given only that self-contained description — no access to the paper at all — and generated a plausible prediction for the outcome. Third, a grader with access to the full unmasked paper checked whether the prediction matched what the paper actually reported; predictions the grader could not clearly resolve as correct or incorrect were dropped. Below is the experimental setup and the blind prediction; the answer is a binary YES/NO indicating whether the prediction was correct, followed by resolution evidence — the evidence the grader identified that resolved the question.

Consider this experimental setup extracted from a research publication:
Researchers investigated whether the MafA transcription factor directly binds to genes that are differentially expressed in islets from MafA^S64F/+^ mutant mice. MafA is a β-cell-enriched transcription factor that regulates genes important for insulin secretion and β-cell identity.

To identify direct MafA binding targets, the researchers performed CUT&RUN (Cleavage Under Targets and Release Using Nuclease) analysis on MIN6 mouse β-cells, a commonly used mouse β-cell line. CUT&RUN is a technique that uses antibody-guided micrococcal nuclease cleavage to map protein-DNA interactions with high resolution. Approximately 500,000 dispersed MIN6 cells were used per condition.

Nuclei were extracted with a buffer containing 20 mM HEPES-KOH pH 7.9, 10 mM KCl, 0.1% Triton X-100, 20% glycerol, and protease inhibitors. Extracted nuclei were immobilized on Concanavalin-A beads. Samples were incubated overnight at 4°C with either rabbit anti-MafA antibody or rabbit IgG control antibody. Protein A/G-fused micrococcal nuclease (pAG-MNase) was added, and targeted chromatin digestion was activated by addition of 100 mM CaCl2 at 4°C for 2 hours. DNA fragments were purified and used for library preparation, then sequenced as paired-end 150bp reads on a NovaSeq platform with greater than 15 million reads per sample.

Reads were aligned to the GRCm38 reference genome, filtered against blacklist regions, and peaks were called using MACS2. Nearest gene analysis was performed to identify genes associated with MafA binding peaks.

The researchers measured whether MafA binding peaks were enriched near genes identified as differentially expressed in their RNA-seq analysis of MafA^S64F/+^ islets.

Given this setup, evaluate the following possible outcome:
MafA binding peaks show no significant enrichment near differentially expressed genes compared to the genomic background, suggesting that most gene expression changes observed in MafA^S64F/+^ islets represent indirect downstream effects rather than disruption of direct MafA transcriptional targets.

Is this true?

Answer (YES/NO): NO